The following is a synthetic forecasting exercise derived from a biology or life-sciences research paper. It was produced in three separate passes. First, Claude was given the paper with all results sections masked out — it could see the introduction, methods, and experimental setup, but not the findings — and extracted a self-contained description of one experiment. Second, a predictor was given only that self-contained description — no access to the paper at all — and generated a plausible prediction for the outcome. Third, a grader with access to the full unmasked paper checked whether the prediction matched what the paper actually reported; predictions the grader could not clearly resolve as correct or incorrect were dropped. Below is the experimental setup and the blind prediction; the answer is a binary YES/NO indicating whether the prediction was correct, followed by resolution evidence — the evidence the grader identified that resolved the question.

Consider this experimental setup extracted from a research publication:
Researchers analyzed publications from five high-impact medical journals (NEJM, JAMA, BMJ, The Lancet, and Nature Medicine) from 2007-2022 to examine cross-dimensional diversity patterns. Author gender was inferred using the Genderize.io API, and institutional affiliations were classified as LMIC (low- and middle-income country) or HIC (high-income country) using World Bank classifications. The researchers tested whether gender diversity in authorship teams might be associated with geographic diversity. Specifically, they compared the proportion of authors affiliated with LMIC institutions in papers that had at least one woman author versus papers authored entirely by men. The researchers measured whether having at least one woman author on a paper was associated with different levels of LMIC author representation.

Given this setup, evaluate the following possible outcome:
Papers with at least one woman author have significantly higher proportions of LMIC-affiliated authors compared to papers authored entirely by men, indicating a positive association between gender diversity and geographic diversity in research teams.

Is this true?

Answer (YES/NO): YES